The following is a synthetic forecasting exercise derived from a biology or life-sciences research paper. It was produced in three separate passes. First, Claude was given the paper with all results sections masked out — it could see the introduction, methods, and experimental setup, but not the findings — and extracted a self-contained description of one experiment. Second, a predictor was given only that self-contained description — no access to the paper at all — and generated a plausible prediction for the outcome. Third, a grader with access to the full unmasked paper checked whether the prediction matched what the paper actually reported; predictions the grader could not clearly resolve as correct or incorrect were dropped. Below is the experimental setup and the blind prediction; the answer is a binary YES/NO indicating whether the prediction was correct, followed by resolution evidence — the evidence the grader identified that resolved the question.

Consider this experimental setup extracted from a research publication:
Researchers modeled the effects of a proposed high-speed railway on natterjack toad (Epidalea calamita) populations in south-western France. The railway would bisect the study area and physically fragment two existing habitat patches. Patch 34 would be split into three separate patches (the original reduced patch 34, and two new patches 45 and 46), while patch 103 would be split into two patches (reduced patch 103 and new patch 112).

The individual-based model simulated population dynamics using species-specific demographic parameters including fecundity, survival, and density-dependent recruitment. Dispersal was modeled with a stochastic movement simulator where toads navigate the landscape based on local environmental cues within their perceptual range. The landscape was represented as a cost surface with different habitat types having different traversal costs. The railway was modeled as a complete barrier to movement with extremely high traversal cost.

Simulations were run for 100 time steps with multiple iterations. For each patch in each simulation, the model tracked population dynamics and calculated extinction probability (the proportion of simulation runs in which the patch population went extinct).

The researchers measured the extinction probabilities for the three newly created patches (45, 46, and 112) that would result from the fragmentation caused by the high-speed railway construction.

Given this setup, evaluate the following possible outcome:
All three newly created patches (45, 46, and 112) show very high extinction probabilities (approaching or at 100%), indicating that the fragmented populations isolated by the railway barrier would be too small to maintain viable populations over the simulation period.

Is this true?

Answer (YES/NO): NO